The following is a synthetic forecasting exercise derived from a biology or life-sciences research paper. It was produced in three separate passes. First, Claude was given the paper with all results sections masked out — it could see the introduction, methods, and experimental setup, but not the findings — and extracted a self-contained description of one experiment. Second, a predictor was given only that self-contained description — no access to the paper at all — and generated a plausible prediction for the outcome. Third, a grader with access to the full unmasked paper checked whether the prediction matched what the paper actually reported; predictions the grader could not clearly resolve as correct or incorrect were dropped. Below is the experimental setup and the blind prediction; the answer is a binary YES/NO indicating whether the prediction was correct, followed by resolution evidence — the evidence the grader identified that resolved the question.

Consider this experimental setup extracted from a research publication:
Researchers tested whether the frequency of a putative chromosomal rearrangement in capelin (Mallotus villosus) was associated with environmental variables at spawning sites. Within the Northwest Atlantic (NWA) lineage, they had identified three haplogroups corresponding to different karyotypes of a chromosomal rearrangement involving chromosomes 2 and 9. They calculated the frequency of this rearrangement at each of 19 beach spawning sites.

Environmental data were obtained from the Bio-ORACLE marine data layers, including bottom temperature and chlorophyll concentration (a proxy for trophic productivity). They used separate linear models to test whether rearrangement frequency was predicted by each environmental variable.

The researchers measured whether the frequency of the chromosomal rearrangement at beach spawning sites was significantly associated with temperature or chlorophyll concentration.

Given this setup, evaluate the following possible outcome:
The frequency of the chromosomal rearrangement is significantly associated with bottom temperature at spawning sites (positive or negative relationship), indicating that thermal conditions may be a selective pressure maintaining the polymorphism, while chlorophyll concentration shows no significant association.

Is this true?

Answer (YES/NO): NO